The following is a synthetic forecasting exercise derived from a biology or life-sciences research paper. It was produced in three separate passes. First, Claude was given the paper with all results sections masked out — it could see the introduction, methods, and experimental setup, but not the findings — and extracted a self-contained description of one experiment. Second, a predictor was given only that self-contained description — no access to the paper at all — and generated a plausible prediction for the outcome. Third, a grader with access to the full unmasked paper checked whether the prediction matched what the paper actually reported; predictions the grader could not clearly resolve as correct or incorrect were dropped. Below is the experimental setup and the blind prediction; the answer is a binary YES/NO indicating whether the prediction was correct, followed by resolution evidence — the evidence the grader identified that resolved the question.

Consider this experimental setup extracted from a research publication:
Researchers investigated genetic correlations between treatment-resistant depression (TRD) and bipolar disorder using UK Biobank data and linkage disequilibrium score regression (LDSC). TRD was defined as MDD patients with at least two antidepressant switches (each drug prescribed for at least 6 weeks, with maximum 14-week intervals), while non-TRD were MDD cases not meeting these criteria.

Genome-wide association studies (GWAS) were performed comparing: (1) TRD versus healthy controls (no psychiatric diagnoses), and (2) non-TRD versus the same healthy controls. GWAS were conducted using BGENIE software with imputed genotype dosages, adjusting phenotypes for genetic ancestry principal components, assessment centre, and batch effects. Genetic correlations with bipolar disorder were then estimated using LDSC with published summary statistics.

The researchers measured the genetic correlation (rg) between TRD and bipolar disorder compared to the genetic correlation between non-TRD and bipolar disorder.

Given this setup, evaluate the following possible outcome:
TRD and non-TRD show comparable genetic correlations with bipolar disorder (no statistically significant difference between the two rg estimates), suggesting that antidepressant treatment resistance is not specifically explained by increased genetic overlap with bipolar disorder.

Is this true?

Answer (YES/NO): YES